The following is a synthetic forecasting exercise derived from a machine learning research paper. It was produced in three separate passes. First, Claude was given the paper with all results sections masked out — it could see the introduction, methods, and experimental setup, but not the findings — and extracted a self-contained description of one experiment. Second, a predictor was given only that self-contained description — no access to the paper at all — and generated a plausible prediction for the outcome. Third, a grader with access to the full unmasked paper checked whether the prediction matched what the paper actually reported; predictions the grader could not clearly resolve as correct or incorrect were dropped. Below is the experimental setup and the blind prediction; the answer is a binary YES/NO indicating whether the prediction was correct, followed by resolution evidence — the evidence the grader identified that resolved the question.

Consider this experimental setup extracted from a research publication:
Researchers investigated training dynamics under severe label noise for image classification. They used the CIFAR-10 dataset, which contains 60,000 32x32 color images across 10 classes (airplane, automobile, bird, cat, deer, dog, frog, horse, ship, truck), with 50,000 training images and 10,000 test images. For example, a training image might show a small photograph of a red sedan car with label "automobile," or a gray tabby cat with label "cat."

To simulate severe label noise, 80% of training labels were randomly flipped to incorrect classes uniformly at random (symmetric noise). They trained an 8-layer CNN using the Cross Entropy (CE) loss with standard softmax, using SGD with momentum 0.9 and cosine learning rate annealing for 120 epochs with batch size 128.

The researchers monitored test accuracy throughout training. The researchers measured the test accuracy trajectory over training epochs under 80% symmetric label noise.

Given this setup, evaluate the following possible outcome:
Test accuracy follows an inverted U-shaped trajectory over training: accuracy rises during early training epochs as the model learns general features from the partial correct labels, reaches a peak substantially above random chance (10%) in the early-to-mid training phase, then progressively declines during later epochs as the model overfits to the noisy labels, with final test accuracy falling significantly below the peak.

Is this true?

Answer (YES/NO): YES